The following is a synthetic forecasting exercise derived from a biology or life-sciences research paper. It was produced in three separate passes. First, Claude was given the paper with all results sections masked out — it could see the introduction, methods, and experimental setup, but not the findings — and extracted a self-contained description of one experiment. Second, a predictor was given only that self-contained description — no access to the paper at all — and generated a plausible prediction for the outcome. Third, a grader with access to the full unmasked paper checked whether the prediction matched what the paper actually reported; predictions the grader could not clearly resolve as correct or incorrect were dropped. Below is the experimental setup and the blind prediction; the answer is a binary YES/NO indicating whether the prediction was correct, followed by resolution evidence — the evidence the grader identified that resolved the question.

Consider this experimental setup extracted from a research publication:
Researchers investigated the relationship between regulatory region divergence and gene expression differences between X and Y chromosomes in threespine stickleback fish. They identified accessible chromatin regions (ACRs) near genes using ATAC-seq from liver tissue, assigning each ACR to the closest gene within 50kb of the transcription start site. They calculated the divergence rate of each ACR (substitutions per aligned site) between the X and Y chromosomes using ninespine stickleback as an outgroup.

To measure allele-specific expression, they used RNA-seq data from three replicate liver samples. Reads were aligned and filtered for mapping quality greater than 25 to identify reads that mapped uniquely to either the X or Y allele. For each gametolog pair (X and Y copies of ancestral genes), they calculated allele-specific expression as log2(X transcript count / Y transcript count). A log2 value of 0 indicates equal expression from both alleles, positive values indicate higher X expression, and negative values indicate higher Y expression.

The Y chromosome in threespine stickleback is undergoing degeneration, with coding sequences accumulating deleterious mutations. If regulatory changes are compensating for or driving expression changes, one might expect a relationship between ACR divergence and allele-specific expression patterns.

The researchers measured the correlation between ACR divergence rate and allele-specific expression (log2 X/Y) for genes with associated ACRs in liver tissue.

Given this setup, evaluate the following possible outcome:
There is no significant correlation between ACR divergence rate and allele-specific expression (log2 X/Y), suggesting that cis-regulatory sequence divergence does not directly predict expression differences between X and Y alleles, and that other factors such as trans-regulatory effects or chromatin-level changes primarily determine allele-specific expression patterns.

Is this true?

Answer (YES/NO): NO